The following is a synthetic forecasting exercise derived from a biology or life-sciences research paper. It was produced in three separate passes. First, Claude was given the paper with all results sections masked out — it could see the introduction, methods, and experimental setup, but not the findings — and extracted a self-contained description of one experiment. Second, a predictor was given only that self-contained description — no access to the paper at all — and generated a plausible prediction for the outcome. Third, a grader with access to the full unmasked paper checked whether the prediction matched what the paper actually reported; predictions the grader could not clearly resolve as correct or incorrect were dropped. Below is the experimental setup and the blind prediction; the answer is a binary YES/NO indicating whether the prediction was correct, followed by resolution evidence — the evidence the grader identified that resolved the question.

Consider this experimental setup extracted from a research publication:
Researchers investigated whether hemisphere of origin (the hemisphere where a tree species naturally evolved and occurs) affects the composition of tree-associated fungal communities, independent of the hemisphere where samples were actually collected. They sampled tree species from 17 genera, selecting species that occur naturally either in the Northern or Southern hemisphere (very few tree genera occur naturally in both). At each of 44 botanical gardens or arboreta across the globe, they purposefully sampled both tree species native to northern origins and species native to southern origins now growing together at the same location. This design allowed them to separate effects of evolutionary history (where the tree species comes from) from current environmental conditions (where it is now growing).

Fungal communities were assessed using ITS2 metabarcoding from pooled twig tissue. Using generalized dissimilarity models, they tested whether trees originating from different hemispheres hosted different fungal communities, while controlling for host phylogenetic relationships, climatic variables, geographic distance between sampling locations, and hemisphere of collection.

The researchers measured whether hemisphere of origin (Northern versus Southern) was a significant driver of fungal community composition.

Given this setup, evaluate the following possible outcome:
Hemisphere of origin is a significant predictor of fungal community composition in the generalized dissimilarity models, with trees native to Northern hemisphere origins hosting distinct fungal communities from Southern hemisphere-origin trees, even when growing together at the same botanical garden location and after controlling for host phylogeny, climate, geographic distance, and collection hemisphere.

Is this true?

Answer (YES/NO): NO